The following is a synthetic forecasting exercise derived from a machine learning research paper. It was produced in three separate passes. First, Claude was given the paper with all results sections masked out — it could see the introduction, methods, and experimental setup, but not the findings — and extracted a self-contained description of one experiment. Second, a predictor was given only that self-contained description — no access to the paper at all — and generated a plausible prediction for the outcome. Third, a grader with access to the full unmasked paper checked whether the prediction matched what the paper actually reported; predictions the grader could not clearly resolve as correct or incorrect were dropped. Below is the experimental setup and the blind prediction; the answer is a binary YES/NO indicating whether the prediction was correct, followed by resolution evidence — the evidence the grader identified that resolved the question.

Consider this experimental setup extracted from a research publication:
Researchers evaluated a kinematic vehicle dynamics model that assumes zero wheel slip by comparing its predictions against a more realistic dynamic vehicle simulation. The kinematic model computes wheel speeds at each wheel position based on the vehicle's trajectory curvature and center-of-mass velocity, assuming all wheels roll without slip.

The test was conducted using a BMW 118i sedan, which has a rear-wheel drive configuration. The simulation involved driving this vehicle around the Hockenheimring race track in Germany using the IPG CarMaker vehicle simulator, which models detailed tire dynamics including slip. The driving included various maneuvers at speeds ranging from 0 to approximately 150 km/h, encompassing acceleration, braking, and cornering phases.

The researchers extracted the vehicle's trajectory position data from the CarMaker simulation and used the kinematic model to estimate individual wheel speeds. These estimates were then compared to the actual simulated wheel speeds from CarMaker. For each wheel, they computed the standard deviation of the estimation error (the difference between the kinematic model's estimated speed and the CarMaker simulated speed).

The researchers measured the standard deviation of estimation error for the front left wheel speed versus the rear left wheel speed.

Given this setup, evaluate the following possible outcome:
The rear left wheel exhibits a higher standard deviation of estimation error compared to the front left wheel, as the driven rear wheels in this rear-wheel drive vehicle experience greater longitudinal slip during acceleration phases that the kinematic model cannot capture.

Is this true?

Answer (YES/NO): YES